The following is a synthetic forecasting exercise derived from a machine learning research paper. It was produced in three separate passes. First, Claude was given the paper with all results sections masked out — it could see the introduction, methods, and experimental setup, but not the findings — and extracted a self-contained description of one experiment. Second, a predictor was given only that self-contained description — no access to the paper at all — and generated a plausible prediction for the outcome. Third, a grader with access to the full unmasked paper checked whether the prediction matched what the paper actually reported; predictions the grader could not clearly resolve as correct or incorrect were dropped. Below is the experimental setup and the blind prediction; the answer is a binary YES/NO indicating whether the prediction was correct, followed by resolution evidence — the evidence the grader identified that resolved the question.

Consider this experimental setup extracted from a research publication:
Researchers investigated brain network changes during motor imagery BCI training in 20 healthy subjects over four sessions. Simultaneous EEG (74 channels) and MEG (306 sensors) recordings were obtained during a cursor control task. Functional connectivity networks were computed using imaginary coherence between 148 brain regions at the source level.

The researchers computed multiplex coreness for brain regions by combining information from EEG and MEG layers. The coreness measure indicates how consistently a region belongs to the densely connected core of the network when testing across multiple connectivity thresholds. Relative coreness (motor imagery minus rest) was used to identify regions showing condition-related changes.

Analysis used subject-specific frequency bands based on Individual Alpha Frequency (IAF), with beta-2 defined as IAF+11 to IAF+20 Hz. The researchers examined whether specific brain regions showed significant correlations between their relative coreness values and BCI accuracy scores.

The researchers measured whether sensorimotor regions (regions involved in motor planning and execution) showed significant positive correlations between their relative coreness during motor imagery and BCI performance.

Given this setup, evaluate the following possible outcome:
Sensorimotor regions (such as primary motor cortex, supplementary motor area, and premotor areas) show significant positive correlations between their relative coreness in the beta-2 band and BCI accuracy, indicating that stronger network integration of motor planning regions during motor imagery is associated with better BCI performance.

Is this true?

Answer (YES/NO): NO